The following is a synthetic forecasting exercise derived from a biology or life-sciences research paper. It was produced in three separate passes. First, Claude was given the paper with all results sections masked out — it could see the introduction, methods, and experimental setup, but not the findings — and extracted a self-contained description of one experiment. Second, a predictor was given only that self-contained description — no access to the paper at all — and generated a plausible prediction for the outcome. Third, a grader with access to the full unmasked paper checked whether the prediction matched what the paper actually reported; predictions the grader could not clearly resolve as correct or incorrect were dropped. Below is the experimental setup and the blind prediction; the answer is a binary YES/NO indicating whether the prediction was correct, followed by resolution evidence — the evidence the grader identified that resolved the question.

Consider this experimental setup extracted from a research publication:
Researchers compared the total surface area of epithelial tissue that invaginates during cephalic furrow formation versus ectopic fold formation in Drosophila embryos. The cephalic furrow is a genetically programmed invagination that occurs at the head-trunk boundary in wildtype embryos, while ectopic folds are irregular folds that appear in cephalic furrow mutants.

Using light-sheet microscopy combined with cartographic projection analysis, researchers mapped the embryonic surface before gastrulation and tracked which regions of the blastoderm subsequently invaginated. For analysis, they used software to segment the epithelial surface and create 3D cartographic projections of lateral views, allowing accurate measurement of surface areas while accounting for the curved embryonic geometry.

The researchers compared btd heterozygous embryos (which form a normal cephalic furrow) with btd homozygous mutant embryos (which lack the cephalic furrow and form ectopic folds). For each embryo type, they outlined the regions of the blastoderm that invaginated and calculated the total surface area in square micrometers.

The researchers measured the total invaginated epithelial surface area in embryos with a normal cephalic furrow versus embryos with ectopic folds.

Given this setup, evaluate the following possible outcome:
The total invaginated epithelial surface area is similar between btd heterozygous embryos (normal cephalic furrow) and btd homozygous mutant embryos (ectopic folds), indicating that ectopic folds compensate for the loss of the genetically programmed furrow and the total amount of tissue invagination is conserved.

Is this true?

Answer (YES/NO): NO